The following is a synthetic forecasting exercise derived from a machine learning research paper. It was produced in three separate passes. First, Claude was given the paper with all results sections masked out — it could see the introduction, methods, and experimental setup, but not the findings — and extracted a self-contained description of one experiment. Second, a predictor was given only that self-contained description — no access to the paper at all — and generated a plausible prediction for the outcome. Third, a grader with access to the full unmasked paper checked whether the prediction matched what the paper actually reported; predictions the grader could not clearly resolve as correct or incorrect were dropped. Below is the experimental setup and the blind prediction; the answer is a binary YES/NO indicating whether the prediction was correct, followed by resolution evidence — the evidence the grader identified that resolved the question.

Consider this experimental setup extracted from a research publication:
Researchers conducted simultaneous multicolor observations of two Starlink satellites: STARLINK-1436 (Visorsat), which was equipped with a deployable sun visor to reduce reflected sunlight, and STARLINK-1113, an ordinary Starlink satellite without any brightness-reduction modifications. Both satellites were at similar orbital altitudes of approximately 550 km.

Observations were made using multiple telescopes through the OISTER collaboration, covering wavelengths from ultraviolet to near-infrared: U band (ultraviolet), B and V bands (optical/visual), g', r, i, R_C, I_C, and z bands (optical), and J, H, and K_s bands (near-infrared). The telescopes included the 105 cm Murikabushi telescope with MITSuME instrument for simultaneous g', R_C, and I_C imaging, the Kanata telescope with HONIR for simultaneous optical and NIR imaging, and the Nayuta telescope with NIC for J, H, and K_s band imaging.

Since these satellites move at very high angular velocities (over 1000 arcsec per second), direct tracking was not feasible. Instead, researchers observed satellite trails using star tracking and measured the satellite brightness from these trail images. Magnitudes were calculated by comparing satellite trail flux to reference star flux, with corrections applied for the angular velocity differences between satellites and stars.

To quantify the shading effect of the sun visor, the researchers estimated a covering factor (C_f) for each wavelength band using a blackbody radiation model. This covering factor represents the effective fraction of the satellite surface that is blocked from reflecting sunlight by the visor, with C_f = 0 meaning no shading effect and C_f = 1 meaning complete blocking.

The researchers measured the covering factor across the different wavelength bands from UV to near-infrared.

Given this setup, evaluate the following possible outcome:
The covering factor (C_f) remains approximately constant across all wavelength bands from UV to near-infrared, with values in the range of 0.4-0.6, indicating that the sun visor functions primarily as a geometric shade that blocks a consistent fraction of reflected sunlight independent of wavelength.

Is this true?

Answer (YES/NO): NO